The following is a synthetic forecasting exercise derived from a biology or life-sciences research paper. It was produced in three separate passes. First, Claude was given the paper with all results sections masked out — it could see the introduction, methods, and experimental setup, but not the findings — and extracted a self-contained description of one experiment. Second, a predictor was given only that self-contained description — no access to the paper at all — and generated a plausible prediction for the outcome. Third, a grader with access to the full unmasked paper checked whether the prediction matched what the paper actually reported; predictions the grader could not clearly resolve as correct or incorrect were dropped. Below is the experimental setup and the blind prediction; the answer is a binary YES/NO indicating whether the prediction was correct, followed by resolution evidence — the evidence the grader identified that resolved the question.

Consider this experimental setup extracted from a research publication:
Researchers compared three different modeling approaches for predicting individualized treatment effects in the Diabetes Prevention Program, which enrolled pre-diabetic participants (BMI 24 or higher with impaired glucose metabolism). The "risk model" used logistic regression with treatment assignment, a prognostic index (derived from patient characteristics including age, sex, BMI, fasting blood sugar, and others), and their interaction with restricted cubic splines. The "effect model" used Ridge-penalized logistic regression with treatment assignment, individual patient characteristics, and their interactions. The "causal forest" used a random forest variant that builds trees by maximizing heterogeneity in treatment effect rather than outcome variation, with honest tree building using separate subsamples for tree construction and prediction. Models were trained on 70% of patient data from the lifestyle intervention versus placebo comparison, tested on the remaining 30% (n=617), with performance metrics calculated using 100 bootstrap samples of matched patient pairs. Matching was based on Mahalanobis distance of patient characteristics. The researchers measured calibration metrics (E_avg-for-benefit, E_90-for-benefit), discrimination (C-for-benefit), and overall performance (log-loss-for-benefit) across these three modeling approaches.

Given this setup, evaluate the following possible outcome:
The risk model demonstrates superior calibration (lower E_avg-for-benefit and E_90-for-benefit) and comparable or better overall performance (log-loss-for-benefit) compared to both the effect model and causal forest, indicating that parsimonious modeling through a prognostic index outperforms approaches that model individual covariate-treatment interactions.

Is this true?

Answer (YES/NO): NO